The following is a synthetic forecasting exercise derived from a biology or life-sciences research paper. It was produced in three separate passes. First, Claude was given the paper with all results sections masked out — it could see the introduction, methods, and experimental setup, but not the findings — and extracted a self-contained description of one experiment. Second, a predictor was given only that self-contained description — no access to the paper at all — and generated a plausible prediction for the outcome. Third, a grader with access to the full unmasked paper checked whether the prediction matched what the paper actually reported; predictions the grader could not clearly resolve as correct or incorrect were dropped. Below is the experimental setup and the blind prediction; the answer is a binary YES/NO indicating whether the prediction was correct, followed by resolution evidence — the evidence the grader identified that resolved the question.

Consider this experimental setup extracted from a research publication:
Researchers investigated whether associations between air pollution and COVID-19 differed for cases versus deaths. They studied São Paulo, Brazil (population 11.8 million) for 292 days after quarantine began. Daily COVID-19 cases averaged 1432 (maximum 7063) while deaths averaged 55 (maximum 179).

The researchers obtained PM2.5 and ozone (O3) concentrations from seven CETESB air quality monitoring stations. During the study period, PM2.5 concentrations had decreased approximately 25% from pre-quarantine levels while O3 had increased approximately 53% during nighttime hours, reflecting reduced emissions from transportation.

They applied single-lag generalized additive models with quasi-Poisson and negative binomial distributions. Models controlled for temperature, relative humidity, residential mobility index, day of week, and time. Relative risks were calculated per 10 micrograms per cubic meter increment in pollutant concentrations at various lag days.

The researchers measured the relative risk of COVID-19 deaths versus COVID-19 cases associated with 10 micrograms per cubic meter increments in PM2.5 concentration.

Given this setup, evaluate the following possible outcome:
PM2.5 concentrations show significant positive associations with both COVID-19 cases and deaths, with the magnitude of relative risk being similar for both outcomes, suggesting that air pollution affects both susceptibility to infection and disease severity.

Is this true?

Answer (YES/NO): NO